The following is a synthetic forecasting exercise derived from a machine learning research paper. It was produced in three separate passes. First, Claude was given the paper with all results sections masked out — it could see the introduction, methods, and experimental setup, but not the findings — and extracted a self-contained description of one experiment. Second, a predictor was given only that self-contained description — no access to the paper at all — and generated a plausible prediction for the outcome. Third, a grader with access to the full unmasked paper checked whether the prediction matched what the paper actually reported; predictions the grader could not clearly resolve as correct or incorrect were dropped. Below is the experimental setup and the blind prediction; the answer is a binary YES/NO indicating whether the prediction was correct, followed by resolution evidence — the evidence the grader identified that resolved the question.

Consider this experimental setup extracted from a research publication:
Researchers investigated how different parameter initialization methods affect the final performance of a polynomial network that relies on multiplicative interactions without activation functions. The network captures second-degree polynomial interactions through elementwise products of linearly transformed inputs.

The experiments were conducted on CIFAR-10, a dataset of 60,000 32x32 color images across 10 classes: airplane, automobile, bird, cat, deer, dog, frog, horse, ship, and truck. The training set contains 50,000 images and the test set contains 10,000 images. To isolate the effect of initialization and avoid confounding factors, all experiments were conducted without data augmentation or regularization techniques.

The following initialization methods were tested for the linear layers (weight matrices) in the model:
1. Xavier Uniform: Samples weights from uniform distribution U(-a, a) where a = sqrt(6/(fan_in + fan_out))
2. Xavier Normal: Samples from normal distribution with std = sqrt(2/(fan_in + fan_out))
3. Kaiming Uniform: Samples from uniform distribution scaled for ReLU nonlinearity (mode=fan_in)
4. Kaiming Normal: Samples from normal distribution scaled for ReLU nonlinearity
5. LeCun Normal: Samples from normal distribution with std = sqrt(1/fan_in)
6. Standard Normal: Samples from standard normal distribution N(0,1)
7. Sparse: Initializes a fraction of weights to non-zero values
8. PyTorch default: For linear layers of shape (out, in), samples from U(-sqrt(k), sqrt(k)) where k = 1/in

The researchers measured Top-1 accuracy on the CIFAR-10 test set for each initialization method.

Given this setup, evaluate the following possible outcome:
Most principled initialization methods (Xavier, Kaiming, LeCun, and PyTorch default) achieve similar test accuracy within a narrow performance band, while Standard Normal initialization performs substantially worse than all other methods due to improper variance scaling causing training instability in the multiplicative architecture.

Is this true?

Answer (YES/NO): NO